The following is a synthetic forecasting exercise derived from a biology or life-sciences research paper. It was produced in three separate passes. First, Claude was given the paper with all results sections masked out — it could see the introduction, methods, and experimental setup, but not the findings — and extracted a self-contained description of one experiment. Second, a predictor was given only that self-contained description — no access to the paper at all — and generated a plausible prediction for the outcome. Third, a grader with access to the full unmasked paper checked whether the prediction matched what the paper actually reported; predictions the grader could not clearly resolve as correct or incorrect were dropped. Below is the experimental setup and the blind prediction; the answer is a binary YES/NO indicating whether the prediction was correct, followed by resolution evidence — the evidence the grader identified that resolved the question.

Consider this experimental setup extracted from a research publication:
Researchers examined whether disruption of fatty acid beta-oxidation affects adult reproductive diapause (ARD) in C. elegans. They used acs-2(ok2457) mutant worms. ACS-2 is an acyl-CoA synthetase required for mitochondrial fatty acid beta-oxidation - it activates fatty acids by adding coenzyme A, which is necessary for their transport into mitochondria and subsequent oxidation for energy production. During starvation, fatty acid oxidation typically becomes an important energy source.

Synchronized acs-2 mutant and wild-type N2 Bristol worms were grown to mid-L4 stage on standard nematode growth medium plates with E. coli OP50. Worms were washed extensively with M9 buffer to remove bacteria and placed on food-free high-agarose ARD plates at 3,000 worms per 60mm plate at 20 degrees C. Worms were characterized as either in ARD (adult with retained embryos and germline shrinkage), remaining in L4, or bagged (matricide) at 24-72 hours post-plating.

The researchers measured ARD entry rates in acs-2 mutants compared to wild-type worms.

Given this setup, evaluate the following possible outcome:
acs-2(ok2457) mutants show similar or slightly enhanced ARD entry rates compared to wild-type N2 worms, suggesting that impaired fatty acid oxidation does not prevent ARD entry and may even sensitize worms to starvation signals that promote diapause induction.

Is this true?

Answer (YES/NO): NO